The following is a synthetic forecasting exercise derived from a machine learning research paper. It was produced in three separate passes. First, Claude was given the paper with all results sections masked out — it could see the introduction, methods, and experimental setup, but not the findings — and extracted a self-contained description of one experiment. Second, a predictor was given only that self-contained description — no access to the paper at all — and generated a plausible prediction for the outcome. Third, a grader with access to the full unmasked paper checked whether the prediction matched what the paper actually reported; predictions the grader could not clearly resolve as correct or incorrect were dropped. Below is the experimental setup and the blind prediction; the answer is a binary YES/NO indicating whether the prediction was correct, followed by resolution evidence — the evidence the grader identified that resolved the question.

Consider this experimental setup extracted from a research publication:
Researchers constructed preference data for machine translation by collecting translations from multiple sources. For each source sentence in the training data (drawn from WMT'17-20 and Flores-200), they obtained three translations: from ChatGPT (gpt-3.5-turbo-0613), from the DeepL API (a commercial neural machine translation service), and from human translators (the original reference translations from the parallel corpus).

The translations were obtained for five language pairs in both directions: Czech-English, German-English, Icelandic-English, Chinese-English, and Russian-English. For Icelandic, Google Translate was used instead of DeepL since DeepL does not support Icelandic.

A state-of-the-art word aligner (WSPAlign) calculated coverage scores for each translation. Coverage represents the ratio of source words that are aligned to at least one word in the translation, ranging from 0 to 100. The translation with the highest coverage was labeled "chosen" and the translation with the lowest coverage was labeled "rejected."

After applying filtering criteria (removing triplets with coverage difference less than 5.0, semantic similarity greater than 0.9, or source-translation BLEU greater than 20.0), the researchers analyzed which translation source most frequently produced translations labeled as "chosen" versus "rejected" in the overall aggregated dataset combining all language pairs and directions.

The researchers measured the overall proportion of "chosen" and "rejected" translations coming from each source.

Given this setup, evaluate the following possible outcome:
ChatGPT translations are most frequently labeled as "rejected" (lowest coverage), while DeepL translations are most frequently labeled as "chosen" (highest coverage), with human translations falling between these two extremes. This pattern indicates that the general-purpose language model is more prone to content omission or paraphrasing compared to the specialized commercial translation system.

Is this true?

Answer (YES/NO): NO